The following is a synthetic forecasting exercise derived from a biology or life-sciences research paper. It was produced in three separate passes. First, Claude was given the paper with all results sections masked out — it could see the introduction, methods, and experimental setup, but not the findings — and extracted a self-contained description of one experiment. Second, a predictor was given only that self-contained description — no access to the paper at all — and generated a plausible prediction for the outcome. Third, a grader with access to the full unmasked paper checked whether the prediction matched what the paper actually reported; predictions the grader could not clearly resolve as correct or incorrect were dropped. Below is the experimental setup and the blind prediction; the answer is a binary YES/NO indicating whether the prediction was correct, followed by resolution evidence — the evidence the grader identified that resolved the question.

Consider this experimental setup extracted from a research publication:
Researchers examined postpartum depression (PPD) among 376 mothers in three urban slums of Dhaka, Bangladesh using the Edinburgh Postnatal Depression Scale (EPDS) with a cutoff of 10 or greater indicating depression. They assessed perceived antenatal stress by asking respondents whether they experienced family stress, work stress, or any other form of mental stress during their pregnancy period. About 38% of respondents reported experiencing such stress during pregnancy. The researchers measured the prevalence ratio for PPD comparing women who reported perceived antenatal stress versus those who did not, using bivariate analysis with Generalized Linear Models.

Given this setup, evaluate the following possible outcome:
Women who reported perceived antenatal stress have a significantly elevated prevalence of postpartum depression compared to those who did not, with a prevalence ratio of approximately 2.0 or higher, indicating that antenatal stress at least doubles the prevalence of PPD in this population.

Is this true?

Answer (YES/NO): YES